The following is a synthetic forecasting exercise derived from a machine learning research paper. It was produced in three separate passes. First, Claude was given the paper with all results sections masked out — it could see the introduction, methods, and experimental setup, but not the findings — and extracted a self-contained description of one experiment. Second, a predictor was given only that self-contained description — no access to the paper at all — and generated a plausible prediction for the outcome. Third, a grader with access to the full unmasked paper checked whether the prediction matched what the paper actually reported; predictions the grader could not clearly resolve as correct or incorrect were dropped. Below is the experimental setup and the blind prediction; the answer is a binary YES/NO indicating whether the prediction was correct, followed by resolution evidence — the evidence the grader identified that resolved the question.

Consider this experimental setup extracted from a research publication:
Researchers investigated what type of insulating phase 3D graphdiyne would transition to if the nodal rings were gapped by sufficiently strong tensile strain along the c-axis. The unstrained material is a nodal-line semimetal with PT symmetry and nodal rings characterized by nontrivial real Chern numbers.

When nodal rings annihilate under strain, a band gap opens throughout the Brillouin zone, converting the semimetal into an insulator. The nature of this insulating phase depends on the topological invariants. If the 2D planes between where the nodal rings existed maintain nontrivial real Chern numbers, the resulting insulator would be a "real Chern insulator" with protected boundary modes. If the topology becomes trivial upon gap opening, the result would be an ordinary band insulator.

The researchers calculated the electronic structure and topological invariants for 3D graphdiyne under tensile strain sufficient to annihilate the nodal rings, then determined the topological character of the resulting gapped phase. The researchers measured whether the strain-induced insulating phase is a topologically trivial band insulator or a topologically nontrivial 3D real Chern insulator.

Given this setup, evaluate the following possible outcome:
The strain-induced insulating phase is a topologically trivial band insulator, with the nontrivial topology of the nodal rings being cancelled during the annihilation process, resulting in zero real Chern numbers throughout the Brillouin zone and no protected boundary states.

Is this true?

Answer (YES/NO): NO